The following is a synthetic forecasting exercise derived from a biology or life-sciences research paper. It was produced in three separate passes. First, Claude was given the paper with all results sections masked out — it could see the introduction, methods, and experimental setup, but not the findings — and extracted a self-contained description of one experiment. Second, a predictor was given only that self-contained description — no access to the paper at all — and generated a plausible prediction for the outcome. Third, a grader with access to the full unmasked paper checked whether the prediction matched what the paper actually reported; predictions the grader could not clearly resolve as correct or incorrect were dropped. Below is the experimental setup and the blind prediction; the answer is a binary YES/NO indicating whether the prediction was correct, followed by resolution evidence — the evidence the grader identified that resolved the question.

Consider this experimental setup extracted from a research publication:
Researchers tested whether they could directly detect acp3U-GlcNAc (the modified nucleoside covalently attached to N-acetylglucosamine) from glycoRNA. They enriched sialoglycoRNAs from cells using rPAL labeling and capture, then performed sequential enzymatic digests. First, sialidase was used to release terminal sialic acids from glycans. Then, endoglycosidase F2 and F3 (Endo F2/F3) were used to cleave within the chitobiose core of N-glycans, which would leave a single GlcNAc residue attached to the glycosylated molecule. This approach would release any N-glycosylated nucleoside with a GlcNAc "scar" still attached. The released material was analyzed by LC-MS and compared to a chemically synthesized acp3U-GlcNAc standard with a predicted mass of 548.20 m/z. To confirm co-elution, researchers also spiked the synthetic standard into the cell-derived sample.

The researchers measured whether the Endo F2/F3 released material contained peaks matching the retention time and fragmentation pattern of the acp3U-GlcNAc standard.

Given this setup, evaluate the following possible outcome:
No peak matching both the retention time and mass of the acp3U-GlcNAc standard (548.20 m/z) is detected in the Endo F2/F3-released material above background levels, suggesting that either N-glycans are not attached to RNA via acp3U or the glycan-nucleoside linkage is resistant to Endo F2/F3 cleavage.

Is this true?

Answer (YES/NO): NO